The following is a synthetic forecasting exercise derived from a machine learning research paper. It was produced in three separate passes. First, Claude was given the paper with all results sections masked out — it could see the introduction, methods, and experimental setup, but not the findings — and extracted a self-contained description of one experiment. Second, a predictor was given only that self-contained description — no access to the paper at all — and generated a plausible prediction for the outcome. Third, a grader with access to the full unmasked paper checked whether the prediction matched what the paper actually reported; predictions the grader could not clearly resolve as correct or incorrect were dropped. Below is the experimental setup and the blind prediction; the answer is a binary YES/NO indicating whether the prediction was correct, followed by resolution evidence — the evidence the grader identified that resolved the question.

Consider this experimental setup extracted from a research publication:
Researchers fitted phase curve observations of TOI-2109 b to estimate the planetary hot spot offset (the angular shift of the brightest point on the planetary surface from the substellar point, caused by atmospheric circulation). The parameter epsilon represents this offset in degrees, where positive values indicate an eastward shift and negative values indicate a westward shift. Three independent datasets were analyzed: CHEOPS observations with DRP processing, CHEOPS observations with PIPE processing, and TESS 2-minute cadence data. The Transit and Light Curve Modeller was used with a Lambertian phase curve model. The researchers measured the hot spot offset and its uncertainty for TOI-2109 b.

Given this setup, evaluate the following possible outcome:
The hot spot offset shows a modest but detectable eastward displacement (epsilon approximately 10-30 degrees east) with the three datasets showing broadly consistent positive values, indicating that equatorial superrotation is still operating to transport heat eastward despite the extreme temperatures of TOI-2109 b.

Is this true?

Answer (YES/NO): NO